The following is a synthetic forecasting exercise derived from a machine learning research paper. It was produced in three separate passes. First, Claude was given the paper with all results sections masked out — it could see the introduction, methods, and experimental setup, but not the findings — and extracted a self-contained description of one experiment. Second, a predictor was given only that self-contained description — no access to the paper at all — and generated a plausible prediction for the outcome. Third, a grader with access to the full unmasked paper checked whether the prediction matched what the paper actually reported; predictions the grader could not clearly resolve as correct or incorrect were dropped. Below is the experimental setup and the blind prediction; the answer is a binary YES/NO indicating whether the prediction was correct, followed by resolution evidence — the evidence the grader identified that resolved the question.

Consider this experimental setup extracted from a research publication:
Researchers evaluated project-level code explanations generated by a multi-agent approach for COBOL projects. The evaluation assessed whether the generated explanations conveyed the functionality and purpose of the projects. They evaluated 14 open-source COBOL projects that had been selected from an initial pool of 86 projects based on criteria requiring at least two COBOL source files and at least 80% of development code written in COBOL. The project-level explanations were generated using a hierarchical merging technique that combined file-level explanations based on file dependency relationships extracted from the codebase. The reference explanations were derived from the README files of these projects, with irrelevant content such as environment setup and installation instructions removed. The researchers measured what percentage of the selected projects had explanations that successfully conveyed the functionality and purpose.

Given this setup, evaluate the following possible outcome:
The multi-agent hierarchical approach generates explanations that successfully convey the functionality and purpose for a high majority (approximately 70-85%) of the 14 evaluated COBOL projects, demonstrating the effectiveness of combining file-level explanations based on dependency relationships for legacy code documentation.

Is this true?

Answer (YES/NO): YES